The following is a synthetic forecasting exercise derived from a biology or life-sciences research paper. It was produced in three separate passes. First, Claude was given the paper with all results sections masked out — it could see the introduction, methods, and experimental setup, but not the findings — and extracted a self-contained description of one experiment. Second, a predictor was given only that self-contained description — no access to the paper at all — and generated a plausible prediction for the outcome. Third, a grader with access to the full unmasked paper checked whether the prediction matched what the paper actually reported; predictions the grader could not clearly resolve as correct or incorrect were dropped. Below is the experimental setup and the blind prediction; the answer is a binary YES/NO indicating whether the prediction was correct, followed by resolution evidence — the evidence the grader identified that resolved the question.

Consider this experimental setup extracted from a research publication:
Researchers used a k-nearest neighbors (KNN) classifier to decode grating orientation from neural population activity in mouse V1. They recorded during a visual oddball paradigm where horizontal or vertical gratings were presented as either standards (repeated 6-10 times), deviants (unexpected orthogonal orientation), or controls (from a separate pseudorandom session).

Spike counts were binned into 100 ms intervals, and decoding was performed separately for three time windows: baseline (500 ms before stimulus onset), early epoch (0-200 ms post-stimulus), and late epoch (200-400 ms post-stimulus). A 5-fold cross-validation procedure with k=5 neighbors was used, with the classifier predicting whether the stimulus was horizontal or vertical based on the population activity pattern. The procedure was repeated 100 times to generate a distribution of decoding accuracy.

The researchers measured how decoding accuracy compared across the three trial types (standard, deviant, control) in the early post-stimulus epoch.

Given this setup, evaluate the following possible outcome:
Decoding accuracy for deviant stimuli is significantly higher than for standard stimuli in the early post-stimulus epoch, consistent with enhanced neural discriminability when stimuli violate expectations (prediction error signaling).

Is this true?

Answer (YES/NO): YES